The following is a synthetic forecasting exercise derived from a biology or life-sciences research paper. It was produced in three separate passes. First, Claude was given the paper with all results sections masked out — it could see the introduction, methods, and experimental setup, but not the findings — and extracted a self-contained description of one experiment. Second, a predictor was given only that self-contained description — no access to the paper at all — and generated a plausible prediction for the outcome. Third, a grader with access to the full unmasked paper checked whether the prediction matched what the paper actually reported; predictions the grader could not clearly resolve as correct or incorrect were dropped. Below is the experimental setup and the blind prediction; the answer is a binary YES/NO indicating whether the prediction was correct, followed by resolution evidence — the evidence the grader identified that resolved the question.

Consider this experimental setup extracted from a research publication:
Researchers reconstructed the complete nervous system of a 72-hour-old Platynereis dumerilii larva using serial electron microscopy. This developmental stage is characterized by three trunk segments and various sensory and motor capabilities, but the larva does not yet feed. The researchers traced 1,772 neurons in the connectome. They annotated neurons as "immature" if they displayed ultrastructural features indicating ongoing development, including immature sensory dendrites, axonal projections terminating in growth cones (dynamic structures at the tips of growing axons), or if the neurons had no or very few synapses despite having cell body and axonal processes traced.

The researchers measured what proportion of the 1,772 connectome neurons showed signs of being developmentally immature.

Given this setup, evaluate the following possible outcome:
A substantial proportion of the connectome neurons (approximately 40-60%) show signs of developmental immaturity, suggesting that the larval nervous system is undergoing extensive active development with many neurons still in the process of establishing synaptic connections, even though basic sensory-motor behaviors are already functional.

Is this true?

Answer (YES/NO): NO